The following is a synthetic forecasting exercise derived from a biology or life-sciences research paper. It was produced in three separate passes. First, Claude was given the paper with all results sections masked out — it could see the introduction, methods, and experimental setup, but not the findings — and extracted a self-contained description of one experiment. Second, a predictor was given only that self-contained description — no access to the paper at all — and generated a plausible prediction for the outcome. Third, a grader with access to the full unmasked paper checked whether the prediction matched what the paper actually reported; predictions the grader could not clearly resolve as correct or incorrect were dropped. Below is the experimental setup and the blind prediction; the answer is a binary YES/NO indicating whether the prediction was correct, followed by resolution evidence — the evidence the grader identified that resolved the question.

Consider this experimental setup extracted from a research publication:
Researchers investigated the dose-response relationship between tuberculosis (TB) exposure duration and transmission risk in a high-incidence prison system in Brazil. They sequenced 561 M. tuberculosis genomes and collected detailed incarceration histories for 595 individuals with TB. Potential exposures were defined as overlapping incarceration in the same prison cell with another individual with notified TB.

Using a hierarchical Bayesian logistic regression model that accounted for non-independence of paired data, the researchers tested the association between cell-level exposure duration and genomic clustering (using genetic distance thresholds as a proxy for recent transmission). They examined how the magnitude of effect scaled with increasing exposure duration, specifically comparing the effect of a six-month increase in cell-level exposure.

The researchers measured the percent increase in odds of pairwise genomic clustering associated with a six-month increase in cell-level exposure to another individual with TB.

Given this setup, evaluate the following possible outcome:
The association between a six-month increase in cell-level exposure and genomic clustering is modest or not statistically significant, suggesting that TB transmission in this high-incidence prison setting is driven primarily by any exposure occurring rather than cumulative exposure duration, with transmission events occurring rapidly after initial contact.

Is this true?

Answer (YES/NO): NO